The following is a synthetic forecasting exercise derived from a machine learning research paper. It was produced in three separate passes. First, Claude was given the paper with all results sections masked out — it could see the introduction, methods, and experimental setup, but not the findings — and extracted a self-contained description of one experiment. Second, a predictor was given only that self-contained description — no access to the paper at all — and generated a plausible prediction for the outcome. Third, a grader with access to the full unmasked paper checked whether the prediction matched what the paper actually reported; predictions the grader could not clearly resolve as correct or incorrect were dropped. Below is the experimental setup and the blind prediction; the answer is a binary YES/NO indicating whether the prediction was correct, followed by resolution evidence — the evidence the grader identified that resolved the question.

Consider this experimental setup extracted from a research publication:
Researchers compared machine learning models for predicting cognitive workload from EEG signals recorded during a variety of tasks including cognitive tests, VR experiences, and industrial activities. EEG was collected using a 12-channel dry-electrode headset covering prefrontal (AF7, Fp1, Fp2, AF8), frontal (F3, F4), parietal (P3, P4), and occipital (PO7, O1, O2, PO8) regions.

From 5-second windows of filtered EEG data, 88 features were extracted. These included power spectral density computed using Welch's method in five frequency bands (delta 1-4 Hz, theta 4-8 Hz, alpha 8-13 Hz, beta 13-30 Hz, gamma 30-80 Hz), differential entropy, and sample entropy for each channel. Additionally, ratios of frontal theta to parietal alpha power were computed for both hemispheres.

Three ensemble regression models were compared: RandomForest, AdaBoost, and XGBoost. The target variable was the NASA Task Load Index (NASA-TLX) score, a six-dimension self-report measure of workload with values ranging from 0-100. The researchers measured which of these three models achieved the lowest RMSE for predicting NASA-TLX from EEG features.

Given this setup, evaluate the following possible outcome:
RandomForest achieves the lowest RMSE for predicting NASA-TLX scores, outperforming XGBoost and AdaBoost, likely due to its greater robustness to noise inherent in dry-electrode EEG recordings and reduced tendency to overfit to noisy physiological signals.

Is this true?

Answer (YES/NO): NO